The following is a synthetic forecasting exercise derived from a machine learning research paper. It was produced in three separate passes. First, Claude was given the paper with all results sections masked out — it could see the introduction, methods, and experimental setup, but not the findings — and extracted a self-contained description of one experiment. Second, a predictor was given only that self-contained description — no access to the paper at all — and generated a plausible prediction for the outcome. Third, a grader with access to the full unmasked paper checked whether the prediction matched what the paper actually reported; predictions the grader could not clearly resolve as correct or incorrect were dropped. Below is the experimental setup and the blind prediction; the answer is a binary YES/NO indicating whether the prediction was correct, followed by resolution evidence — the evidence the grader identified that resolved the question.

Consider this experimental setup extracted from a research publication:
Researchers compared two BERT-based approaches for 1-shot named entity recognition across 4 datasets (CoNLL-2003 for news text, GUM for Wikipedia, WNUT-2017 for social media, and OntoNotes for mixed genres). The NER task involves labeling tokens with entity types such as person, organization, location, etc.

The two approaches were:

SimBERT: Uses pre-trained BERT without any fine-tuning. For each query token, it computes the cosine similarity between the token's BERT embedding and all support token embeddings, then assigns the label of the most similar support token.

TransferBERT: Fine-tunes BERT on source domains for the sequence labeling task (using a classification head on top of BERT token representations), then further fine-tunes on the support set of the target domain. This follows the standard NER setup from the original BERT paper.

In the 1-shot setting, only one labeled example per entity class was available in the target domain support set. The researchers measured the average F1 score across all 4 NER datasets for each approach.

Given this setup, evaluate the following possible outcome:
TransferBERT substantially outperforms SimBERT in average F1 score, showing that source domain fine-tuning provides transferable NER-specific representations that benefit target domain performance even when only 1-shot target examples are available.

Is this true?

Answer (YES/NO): NO